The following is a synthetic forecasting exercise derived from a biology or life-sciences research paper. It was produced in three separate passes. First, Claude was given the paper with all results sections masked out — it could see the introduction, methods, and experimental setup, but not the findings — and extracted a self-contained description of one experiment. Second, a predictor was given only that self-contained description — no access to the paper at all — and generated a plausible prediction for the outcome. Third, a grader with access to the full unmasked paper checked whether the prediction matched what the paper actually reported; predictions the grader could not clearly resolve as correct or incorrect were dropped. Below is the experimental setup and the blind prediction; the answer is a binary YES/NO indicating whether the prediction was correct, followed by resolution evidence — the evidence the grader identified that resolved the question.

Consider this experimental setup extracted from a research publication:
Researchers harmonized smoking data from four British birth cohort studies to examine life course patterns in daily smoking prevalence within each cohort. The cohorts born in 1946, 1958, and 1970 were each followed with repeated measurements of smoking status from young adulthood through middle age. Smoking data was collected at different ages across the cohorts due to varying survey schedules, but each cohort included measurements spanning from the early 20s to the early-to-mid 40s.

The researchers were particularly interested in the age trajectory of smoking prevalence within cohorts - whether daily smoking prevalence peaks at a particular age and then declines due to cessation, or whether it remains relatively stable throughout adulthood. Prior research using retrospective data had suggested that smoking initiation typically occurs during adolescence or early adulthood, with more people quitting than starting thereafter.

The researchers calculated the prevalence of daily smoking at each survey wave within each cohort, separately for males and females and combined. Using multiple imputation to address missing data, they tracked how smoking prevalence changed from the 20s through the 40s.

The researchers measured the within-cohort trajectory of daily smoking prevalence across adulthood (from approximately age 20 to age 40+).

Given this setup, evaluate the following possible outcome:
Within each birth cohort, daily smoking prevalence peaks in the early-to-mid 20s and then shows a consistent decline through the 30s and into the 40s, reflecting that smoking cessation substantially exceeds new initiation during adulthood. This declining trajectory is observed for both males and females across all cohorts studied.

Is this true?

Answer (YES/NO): YES